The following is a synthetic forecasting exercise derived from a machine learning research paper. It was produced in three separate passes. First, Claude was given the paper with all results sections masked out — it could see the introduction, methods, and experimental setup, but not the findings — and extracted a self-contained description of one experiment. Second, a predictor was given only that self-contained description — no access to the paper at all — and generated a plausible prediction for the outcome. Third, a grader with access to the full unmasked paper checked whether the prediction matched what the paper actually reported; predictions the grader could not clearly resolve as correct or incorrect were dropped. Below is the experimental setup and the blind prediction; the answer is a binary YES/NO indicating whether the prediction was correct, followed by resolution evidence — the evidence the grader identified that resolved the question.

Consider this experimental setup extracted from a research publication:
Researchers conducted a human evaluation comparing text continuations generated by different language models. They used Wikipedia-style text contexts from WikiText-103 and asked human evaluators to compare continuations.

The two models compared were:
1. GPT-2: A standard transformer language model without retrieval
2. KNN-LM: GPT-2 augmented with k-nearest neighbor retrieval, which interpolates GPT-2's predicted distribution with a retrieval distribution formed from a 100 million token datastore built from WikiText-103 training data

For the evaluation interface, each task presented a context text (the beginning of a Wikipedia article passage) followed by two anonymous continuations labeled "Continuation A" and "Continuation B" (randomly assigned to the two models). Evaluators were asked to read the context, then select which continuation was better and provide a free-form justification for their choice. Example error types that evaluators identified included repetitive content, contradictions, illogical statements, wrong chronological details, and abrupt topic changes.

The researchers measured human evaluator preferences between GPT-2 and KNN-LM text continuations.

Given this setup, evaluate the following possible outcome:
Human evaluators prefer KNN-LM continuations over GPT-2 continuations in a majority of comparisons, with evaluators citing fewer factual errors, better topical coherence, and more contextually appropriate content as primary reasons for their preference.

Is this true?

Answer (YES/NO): NO